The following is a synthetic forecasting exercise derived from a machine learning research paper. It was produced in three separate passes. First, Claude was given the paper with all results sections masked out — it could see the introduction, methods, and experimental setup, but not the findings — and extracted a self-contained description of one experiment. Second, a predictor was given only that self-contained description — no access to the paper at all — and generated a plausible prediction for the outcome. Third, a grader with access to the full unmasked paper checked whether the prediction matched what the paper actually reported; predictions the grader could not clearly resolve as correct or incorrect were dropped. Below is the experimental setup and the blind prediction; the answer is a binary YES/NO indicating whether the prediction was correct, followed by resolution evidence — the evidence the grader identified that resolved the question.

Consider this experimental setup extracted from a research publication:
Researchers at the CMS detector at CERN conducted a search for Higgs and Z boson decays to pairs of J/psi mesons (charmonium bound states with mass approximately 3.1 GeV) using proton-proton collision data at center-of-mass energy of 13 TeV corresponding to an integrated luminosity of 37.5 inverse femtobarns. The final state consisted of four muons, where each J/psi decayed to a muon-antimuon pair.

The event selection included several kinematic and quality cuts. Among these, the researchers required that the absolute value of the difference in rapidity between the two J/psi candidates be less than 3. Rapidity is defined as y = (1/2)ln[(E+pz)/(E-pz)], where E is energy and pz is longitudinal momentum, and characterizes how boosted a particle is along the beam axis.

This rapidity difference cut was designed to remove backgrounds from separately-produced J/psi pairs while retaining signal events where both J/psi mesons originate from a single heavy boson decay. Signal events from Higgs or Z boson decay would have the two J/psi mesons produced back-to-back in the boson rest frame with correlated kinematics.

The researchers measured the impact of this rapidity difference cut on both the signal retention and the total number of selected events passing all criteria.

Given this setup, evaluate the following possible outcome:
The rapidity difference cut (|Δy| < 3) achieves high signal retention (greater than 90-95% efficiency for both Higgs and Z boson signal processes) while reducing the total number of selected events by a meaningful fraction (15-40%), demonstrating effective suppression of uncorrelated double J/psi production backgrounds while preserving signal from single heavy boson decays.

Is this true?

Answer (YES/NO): YES